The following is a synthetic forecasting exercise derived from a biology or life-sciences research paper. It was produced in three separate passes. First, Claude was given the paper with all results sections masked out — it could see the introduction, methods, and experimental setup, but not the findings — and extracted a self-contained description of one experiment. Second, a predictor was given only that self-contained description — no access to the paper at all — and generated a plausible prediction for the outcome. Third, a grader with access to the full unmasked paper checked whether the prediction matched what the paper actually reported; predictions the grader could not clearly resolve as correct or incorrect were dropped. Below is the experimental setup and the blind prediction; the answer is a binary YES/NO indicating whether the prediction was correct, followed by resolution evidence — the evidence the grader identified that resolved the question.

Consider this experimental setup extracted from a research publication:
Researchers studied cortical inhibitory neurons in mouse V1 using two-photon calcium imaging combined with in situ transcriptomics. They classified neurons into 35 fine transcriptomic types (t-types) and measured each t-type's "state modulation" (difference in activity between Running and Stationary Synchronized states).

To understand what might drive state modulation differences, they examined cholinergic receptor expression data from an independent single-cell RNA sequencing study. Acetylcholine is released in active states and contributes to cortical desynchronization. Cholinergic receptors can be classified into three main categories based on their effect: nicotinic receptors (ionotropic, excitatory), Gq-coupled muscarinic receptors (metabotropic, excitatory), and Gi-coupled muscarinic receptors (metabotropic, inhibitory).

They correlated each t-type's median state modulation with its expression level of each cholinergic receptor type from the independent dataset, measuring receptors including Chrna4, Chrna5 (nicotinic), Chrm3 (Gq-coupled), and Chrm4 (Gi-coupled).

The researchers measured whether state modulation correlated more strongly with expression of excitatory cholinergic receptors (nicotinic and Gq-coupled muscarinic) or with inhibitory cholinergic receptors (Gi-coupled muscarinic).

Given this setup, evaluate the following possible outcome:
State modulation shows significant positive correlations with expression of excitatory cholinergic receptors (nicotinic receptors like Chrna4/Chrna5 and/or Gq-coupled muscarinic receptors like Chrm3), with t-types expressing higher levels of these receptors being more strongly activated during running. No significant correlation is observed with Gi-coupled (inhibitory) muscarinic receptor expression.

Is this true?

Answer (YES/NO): NO